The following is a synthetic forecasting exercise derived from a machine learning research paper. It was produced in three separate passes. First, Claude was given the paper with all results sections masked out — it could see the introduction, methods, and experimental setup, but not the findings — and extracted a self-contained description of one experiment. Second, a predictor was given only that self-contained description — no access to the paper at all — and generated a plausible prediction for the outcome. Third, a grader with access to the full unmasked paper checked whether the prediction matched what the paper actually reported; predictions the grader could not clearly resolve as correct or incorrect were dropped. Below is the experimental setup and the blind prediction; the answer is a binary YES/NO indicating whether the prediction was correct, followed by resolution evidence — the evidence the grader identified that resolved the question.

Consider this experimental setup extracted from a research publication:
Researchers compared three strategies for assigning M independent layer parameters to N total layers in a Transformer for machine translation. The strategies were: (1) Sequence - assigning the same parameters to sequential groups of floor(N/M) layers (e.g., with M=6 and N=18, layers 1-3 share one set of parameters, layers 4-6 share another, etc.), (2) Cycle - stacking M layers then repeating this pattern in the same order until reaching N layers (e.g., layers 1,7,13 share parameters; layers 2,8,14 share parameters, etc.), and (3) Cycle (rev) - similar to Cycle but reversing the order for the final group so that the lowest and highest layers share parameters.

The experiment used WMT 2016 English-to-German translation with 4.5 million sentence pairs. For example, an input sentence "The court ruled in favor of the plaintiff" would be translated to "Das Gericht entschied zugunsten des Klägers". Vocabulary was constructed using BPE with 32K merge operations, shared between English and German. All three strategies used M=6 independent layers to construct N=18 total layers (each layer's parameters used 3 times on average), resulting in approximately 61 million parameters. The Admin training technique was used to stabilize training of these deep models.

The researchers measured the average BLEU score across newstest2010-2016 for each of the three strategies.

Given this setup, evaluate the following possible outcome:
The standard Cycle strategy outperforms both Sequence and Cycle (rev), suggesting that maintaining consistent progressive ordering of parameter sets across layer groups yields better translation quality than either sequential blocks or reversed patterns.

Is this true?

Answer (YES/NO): NO